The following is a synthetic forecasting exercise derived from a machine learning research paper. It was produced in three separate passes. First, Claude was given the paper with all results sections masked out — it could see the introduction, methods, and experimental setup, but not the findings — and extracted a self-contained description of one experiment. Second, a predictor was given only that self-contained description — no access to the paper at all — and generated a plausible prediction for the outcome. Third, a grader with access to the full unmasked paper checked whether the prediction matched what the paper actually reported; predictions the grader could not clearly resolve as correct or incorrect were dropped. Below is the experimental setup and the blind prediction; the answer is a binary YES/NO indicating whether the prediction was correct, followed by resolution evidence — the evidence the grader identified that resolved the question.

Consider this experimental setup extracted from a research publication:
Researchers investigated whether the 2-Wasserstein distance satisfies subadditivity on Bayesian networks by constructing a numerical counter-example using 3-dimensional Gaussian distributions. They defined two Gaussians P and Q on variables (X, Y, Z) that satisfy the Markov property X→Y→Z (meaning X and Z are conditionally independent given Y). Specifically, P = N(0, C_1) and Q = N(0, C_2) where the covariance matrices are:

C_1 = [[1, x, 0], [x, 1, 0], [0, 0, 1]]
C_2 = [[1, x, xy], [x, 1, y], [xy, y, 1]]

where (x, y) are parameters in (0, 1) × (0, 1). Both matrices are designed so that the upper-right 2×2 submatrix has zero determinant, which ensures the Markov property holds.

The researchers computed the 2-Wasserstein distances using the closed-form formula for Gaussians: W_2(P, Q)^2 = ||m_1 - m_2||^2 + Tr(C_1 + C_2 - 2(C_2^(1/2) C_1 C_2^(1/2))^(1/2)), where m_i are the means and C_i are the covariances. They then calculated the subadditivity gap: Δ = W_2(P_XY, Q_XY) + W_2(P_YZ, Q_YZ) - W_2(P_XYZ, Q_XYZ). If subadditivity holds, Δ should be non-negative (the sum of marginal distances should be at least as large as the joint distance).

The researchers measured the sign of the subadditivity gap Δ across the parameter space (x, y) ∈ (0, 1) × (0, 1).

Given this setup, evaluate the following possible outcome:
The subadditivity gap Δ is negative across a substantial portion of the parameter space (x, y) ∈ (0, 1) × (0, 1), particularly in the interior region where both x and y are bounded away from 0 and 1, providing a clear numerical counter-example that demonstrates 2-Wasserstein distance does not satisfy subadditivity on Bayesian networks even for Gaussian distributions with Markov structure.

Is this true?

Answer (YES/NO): YES